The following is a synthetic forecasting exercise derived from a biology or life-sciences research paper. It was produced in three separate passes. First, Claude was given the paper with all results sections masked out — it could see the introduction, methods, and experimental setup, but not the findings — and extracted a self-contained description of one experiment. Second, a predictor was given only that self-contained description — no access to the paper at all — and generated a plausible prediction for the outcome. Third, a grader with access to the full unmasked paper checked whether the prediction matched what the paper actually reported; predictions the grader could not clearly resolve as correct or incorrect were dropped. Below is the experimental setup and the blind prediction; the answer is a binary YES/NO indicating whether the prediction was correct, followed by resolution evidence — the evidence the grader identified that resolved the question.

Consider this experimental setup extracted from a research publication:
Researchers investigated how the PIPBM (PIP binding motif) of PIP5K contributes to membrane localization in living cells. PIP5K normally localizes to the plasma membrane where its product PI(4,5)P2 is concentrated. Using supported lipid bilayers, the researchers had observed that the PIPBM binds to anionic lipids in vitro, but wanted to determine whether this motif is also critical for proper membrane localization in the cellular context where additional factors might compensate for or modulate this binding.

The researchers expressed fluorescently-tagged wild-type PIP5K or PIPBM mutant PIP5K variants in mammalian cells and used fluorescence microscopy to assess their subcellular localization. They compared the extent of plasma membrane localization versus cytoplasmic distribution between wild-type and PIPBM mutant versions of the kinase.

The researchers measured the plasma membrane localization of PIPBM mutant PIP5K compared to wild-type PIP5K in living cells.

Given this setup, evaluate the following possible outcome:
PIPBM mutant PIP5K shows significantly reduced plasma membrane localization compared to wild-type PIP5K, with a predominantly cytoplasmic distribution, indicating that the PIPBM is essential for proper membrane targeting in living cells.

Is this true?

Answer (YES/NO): YES